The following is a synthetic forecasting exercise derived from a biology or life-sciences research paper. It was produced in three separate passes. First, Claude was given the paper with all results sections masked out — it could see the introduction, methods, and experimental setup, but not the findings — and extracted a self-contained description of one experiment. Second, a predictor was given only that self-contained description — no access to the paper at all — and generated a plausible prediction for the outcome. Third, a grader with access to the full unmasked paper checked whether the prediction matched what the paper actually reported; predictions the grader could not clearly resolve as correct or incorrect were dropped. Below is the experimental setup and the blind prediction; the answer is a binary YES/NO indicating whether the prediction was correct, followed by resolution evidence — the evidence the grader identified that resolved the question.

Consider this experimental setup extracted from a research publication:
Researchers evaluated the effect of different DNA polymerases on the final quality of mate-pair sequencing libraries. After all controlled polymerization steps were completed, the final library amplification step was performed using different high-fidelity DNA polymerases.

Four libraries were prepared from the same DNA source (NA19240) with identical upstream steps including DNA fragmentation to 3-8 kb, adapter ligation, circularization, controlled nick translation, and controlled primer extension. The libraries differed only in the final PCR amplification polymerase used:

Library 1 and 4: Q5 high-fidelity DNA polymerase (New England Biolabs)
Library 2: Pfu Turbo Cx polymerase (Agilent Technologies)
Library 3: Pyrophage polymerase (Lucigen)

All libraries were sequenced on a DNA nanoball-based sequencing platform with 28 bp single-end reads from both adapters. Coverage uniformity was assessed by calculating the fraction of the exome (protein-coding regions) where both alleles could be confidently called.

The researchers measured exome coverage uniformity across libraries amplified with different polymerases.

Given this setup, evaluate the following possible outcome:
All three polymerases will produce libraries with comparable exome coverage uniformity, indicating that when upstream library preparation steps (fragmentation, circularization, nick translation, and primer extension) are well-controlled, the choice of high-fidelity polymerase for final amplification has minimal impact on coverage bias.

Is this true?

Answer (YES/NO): YES